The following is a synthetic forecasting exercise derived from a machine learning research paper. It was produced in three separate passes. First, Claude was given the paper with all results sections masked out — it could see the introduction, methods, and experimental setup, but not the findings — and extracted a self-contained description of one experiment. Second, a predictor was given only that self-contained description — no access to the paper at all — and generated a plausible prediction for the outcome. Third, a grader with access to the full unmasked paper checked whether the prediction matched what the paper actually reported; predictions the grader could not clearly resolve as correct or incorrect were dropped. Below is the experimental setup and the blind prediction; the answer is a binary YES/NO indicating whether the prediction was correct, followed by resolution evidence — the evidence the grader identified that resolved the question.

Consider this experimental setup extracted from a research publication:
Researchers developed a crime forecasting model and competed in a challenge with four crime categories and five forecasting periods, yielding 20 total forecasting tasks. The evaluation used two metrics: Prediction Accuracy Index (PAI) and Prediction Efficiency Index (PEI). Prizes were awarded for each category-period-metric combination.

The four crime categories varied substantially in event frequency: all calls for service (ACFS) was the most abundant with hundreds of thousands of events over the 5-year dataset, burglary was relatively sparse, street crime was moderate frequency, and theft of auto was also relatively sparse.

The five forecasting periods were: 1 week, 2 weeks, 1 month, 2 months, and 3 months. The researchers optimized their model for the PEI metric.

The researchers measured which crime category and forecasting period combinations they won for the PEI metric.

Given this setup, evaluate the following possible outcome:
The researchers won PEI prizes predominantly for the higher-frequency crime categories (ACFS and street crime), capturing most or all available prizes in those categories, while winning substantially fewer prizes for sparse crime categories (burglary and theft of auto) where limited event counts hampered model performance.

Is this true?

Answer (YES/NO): NO